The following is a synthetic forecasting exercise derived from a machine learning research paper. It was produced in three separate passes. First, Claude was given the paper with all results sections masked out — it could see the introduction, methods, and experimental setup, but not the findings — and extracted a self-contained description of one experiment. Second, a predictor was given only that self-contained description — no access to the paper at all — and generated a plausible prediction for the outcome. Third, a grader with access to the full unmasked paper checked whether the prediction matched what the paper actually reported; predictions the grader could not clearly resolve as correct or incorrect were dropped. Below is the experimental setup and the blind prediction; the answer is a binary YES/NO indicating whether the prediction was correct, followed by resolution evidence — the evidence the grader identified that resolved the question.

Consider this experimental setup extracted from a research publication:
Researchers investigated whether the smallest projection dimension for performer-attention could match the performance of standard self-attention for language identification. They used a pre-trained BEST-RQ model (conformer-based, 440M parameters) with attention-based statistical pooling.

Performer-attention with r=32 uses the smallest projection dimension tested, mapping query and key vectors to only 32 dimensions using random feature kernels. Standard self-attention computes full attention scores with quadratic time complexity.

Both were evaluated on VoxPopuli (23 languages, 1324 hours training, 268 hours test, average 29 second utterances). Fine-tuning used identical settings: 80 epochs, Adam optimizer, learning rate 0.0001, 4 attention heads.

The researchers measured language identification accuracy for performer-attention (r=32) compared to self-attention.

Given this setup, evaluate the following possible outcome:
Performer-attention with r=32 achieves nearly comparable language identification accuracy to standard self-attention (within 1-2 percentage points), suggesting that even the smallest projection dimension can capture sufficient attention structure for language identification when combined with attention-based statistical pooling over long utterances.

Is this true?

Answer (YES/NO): NO